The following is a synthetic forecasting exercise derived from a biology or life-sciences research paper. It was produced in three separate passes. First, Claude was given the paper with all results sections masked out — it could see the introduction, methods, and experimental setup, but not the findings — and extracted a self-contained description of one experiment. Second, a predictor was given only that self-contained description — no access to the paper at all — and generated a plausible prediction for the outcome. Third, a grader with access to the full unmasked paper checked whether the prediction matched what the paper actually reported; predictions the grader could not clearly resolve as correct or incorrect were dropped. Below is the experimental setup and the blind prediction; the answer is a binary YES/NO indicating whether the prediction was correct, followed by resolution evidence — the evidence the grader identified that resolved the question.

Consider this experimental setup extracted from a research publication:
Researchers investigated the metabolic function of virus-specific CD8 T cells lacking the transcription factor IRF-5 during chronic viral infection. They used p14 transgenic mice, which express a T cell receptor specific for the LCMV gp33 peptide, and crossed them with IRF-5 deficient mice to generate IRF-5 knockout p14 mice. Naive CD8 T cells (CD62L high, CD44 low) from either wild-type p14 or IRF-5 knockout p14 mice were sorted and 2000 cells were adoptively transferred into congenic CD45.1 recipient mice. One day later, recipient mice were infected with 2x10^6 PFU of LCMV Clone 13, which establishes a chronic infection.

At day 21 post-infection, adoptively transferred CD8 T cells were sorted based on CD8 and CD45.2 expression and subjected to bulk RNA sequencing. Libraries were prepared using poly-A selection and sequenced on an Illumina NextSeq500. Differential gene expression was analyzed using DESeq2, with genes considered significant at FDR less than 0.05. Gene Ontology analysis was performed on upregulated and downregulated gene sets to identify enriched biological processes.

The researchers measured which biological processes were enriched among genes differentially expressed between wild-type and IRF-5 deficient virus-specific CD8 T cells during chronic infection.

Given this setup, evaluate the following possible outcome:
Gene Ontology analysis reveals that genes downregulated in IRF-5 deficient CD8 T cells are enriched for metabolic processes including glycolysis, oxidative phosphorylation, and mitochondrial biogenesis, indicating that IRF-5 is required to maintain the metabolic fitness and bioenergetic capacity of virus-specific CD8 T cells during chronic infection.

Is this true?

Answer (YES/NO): NO